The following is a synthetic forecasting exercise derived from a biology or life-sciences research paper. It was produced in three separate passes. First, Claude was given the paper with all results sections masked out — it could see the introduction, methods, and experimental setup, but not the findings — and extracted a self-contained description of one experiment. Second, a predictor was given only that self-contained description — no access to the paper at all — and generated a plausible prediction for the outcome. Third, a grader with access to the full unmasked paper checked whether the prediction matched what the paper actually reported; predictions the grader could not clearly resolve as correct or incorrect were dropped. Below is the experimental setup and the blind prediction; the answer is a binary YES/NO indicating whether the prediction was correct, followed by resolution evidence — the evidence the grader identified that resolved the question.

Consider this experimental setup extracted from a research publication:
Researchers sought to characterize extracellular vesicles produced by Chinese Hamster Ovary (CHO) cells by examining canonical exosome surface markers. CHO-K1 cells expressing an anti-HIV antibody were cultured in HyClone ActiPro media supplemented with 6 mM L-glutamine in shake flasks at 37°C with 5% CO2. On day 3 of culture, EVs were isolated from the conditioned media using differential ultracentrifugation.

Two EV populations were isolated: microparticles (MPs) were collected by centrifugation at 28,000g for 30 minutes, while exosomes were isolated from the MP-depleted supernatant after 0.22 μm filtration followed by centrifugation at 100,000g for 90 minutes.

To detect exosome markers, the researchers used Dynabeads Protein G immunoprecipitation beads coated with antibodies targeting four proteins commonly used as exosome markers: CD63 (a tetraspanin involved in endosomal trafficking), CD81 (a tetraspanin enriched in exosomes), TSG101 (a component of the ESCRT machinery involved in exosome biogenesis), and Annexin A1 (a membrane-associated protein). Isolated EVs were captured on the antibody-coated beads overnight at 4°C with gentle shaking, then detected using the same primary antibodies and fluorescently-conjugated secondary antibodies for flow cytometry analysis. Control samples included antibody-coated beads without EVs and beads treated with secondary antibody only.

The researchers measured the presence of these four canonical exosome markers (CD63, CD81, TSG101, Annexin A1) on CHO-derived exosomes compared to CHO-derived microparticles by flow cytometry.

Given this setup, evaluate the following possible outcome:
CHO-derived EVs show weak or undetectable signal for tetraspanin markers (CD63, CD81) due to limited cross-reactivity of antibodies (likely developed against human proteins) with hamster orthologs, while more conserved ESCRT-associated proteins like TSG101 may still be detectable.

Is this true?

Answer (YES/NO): NO